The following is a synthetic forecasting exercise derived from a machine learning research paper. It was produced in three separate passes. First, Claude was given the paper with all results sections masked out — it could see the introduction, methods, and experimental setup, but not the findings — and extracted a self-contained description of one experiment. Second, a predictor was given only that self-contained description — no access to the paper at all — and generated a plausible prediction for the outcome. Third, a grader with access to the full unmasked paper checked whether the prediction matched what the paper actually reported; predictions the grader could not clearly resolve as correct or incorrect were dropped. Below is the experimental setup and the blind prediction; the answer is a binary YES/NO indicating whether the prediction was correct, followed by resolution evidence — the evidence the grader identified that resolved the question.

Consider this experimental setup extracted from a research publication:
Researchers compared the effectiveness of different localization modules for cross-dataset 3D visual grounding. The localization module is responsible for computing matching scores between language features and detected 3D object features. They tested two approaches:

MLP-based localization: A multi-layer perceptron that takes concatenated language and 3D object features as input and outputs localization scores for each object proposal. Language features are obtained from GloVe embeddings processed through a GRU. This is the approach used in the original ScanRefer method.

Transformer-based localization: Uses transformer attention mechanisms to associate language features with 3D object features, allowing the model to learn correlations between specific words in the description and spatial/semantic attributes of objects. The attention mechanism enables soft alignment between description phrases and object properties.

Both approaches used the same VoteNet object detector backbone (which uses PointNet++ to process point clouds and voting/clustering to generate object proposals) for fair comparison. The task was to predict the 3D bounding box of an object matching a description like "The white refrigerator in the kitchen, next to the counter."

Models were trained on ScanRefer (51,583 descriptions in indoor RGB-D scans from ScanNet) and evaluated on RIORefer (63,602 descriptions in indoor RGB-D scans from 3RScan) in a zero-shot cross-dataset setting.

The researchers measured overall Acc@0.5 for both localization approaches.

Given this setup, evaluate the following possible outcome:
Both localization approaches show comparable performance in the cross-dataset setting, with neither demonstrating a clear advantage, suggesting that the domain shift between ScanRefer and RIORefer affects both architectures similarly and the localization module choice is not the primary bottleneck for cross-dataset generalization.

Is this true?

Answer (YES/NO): NO